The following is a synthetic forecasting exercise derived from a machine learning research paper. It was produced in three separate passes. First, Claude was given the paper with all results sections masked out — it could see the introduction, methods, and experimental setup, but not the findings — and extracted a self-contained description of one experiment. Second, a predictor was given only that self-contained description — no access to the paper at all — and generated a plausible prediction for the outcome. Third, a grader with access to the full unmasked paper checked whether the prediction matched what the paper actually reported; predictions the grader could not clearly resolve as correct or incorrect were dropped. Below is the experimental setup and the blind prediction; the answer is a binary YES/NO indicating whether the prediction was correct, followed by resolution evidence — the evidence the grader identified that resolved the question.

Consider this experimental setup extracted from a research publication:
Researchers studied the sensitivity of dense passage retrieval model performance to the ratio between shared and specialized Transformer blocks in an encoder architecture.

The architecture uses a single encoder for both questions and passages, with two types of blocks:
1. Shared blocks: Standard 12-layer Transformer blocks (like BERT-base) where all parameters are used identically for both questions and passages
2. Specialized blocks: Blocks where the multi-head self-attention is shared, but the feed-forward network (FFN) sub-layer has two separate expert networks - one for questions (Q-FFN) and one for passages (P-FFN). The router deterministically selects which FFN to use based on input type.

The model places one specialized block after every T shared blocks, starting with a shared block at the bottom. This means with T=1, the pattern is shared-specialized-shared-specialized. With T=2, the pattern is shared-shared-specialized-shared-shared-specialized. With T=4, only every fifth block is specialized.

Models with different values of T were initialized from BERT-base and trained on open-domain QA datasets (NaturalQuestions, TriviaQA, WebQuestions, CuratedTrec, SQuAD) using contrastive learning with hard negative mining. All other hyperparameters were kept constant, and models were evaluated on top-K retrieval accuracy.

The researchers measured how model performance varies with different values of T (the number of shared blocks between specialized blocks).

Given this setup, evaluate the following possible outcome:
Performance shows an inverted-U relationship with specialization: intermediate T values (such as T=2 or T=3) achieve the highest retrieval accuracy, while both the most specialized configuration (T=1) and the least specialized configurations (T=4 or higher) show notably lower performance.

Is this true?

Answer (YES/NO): NO